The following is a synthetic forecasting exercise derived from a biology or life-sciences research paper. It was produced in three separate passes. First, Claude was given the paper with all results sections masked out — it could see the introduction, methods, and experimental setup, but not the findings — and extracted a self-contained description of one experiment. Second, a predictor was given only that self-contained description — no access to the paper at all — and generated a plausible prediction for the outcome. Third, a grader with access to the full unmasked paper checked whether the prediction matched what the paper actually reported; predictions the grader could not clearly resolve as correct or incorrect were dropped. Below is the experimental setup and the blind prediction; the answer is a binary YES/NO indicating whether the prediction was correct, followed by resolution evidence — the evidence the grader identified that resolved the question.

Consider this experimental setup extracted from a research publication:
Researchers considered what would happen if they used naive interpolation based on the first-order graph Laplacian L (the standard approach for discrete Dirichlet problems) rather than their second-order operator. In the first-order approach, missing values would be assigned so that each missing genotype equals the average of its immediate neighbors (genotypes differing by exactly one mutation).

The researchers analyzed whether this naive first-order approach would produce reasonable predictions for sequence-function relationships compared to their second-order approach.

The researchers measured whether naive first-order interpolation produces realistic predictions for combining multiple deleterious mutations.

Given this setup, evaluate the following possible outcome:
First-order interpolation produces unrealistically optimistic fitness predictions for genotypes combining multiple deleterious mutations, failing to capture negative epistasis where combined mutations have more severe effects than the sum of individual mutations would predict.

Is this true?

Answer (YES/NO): NO